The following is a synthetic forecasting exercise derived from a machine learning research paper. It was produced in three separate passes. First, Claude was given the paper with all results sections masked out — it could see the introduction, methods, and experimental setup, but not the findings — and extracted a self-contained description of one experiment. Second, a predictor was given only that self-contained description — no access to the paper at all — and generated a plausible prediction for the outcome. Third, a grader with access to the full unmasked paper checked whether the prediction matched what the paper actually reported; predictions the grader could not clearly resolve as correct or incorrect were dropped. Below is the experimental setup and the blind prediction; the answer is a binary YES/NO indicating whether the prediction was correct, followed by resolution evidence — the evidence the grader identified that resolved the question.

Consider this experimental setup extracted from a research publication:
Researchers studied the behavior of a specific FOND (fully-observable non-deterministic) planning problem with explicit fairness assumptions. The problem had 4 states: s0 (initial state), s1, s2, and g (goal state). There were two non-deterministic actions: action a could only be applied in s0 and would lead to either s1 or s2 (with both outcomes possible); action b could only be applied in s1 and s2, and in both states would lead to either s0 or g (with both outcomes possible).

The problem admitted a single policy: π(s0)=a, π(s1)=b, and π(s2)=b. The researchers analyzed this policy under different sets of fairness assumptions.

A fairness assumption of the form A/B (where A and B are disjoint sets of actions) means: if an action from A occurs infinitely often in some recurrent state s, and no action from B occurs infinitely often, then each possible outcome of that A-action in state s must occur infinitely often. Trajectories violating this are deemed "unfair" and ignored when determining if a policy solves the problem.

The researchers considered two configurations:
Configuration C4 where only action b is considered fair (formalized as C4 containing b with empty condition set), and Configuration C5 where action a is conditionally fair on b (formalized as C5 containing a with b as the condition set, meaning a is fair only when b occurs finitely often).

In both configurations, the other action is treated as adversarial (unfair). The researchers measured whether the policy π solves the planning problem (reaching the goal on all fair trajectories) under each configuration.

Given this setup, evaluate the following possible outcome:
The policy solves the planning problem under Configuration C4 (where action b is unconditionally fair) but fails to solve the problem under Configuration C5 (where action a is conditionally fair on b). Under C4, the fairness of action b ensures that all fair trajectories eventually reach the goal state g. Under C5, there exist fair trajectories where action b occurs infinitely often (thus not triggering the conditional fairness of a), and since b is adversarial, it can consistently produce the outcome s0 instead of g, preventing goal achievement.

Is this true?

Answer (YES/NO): YES